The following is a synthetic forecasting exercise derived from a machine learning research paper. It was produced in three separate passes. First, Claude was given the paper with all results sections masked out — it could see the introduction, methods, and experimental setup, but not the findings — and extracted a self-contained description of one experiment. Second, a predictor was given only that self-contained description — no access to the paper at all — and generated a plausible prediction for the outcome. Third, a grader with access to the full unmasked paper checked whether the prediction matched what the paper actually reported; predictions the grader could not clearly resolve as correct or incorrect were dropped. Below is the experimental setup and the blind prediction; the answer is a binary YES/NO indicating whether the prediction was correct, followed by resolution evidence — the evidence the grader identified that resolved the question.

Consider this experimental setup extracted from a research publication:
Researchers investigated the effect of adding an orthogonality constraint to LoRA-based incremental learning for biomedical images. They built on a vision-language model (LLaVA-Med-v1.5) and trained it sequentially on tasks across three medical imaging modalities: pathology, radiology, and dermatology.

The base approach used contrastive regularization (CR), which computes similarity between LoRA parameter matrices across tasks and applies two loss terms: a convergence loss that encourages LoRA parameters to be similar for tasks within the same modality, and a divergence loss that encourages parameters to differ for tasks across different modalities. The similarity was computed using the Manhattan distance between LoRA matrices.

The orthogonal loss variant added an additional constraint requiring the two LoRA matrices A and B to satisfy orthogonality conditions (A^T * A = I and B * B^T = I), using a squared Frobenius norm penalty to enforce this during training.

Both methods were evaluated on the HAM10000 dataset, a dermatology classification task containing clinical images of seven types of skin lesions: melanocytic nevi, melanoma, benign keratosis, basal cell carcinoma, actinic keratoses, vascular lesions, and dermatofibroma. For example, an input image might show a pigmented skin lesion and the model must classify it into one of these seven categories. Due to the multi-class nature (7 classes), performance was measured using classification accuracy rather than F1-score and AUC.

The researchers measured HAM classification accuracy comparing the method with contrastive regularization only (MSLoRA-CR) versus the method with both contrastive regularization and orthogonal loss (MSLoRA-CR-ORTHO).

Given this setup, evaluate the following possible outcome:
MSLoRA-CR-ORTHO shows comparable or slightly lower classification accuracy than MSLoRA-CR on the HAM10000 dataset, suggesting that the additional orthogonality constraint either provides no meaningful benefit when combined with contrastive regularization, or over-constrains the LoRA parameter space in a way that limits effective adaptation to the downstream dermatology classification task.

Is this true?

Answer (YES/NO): YES